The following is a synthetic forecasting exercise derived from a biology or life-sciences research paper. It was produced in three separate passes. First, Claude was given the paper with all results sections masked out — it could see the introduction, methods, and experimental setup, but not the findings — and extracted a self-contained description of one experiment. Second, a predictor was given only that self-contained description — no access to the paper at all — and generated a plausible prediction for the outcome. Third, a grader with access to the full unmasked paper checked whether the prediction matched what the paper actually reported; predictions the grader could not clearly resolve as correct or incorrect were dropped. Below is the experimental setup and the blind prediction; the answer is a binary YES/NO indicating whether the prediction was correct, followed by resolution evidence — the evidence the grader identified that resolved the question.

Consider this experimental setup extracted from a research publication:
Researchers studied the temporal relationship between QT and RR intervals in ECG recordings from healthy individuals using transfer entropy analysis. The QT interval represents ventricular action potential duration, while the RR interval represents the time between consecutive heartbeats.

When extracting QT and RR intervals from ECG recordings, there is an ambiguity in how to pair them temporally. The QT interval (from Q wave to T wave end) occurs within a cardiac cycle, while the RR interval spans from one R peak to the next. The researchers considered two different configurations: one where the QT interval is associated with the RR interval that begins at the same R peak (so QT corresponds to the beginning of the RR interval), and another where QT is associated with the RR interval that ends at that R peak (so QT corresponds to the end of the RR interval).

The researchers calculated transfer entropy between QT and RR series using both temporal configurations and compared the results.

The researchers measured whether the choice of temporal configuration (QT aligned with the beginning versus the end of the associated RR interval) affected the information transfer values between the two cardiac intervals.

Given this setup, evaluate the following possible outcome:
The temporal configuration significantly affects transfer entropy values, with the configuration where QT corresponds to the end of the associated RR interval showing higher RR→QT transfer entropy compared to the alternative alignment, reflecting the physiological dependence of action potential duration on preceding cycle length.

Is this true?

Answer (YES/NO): NO